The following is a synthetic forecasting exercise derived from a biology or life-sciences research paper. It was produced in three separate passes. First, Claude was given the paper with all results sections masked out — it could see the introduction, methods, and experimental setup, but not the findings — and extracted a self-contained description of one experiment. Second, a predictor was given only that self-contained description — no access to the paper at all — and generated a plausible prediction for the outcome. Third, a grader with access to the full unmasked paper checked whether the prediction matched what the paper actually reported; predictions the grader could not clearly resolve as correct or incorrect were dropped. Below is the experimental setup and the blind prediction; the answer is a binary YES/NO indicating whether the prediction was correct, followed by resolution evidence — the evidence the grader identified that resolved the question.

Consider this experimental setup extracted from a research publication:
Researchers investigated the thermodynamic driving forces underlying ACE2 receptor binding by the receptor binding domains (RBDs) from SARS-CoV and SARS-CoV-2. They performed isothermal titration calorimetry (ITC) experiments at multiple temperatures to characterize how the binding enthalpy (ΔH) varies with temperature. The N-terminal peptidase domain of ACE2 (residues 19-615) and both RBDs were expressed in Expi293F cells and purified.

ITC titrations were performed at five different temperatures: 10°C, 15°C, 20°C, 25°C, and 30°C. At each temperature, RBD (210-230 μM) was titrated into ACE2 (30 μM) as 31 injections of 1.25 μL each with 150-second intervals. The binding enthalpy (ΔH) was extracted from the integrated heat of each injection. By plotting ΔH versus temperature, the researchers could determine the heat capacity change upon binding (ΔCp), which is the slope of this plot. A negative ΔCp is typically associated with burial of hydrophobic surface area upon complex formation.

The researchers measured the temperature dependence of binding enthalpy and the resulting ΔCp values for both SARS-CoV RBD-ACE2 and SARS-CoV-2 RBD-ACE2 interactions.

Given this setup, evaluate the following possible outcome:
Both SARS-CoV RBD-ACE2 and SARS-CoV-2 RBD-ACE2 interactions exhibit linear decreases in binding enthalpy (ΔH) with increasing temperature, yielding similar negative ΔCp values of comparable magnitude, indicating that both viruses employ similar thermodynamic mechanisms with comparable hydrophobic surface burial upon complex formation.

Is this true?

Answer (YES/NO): NO